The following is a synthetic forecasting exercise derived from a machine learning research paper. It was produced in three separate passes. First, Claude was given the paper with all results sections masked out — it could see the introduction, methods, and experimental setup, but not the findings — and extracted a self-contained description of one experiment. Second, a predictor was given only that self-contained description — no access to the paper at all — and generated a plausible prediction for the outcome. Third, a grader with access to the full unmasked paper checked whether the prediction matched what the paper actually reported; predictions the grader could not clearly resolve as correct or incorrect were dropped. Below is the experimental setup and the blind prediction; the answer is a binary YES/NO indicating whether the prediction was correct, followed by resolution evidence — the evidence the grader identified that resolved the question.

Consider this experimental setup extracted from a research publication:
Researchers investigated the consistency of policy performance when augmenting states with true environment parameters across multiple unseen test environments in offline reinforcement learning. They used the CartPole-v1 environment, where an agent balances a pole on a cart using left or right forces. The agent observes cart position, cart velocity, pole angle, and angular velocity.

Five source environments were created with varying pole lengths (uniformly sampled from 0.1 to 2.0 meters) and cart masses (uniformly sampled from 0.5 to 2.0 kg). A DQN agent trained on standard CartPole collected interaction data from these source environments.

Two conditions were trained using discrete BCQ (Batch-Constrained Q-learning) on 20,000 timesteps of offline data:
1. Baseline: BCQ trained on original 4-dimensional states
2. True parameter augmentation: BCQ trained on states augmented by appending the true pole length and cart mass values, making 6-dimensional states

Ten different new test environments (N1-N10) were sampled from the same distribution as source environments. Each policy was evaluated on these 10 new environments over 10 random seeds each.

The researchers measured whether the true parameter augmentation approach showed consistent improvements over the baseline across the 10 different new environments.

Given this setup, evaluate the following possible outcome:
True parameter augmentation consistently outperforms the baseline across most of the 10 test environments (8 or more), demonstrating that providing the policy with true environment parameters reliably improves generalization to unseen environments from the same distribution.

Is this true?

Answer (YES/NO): NO